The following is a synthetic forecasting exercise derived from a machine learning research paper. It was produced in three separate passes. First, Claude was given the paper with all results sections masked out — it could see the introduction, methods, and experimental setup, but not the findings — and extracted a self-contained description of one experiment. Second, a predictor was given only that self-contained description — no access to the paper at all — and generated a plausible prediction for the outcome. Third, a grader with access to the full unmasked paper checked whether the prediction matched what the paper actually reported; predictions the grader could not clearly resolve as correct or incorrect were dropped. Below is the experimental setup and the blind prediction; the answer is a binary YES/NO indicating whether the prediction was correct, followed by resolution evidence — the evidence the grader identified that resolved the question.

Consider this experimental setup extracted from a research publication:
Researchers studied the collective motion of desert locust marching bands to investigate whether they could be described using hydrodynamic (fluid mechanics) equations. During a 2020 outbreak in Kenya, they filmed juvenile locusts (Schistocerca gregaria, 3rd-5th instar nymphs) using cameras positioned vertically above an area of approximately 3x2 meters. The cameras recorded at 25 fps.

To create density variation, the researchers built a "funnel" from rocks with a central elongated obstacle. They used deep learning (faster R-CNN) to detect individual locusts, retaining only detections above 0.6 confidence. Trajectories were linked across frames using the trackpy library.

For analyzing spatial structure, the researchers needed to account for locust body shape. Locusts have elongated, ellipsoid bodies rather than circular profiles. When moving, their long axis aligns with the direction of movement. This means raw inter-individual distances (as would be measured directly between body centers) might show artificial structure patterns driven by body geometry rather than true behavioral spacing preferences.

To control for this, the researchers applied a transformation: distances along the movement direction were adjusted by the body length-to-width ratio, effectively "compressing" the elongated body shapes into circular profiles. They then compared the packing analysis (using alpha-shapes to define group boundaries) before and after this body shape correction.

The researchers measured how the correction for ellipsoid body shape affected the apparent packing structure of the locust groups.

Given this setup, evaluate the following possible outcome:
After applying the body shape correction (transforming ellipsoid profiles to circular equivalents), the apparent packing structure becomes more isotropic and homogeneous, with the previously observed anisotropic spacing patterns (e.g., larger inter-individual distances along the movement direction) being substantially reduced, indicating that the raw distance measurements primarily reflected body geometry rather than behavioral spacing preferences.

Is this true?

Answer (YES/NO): YES